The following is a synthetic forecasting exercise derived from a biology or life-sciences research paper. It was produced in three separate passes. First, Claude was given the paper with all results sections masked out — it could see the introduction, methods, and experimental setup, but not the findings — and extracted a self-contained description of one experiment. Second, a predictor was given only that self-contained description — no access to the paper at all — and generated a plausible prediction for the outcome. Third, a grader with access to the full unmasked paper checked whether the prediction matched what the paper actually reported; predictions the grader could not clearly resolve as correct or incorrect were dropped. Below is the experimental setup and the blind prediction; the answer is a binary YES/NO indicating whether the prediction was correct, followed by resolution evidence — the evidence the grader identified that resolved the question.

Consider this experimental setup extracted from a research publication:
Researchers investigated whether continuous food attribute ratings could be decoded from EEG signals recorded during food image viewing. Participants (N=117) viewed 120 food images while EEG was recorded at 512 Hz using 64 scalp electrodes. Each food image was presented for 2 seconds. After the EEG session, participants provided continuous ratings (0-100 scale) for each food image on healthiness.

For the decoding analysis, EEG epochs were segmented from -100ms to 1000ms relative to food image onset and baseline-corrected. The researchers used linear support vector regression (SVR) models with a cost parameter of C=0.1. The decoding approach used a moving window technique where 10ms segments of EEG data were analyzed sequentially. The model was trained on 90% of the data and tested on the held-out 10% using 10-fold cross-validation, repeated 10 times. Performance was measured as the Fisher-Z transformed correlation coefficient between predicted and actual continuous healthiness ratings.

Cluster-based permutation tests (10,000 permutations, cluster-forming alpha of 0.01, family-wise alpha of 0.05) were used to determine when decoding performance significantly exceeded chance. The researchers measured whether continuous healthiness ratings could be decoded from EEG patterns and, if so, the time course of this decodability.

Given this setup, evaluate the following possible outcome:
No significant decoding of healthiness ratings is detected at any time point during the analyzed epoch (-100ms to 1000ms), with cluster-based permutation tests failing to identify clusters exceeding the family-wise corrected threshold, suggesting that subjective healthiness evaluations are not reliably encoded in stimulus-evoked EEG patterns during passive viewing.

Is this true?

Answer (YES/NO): NO